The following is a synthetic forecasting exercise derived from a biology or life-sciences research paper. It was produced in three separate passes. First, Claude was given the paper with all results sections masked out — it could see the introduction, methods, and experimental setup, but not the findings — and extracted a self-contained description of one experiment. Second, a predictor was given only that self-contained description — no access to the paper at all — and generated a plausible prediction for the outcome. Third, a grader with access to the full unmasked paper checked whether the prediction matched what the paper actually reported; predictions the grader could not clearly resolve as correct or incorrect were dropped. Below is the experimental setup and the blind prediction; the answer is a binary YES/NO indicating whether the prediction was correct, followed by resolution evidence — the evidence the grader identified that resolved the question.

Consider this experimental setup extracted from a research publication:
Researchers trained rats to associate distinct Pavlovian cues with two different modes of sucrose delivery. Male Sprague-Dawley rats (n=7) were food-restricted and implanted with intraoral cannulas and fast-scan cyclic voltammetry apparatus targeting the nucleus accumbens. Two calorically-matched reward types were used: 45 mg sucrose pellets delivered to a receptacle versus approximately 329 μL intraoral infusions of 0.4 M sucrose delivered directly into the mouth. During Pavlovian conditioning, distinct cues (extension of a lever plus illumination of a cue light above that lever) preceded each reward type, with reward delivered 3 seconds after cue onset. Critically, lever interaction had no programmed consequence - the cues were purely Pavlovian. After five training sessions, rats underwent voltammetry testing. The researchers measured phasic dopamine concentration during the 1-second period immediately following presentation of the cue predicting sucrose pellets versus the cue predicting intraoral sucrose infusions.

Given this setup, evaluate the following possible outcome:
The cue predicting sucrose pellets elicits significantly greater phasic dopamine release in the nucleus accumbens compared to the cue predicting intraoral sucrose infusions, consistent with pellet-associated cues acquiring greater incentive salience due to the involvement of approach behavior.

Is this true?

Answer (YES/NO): YES